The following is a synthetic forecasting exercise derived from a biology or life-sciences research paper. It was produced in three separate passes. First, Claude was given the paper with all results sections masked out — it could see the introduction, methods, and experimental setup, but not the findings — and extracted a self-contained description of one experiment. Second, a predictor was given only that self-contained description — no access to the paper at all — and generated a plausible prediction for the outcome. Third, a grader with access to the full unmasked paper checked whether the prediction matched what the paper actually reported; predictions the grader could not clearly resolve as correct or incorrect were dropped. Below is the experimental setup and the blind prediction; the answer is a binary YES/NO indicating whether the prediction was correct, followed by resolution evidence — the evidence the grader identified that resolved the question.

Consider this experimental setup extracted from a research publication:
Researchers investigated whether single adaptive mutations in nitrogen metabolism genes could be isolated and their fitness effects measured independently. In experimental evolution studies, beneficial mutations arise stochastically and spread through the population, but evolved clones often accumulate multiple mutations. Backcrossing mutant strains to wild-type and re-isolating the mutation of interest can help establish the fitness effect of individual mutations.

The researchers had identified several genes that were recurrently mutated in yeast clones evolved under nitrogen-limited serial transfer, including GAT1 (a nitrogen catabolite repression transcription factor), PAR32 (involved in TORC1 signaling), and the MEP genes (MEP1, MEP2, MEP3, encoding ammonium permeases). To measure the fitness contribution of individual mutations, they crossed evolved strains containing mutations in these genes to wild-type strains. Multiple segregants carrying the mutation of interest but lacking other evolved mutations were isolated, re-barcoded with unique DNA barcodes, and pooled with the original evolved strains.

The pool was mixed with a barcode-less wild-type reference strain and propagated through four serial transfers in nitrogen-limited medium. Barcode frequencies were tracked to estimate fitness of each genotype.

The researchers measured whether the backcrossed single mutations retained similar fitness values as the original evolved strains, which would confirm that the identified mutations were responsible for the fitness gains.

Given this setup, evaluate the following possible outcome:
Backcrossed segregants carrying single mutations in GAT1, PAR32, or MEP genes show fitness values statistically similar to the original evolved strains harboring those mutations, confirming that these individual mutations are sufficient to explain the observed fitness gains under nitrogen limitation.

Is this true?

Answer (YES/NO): YES